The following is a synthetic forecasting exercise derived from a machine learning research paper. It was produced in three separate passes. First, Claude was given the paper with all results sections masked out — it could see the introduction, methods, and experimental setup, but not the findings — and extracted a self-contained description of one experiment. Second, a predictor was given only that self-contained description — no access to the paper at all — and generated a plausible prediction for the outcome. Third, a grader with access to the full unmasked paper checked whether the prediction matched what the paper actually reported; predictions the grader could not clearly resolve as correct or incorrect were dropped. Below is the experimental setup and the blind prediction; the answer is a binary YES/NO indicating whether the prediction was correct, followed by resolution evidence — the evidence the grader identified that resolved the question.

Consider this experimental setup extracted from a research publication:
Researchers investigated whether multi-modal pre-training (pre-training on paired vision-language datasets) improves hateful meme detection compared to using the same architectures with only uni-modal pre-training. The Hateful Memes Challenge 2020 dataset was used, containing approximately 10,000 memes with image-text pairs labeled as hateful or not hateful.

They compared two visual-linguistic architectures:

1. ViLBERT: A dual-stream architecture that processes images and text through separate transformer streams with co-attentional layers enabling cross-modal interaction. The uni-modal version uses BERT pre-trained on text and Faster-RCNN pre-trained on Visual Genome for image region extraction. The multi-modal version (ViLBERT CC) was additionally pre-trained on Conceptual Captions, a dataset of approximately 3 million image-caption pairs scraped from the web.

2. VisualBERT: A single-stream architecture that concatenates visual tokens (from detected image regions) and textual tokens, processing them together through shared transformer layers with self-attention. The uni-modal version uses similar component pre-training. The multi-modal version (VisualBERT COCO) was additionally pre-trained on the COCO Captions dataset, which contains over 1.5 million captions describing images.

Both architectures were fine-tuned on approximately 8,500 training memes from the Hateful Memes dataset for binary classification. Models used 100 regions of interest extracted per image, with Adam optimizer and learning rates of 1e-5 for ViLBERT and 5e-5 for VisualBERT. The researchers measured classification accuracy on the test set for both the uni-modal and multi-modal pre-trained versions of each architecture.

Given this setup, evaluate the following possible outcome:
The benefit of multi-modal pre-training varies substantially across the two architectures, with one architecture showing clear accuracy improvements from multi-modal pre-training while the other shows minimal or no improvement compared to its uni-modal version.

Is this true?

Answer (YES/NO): NO